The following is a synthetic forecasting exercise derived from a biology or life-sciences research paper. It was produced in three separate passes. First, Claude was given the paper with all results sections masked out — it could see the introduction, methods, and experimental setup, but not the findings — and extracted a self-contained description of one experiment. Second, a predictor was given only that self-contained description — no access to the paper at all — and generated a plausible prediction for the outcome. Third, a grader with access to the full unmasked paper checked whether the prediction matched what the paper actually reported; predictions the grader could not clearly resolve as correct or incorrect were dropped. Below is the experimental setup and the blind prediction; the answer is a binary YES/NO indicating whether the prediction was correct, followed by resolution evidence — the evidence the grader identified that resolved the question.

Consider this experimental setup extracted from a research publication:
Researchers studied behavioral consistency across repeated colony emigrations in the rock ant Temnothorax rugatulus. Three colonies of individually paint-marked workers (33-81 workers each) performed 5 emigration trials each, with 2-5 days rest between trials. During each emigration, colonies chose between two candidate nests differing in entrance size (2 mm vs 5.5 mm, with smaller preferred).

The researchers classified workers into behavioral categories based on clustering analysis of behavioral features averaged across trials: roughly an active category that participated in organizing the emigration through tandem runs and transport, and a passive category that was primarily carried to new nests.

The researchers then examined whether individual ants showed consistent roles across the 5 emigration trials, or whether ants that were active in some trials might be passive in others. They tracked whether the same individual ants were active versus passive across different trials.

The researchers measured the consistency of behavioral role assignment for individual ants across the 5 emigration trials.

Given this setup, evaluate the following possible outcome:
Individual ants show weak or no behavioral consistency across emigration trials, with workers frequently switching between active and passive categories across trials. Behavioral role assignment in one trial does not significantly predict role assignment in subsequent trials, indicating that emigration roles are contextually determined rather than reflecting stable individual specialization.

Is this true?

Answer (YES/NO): NO